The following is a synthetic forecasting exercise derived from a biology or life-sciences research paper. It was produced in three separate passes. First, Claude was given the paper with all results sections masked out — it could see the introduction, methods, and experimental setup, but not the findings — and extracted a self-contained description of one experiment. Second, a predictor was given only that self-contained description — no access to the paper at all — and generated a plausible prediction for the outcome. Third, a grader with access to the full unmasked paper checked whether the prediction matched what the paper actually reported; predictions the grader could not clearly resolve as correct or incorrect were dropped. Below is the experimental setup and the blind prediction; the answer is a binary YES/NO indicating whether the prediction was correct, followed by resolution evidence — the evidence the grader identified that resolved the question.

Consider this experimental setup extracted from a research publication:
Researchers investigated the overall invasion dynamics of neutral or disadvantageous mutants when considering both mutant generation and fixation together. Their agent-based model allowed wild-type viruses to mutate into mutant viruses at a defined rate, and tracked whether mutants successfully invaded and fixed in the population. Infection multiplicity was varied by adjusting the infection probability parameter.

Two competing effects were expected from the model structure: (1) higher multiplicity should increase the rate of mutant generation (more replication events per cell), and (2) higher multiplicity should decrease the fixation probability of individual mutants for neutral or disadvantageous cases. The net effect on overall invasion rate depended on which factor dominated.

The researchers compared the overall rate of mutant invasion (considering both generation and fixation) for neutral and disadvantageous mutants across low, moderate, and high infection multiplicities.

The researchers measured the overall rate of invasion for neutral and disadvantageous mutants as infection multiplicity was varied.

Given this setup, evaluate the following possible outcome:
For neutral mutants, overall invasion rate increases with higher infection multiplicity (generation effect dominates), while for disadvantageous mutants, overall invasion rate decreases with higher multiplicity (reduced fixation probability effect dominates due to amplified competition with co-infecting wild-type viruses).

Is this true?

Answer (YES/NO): NO